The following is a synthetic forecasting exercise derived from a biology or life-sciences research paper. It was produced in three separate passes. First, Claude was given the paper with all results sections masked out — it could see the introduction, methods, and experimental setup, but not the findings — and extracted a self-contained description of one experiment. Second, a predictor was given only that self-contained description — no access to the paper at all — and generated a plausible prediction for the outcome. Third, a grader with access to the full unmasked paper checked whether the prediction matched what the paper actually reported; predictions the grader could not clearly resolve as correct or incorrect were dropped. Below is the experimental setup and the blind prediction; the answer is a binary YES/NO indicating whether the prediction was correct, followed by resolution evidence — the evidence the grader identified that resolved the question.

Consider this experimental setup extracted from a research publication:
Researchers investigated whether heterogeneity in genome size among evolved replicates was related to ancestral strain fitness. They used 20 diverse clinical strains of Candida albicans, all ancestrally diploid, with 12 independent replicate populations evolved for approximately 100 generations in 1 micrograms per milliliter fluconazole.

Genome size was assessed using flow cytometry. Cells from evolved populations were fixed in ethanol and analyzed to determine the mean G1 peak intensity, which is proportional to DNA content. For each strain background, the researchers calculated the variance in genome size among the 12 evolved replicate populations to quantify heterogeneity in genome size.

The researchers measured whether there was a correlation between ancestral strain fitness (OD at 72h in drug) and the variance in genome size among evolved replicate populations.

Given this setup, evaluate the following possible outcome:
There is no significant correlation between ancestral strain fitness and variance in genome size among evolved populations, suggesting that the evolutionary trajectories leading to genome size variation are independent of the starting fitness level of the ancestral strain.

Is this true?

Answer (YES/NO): YES